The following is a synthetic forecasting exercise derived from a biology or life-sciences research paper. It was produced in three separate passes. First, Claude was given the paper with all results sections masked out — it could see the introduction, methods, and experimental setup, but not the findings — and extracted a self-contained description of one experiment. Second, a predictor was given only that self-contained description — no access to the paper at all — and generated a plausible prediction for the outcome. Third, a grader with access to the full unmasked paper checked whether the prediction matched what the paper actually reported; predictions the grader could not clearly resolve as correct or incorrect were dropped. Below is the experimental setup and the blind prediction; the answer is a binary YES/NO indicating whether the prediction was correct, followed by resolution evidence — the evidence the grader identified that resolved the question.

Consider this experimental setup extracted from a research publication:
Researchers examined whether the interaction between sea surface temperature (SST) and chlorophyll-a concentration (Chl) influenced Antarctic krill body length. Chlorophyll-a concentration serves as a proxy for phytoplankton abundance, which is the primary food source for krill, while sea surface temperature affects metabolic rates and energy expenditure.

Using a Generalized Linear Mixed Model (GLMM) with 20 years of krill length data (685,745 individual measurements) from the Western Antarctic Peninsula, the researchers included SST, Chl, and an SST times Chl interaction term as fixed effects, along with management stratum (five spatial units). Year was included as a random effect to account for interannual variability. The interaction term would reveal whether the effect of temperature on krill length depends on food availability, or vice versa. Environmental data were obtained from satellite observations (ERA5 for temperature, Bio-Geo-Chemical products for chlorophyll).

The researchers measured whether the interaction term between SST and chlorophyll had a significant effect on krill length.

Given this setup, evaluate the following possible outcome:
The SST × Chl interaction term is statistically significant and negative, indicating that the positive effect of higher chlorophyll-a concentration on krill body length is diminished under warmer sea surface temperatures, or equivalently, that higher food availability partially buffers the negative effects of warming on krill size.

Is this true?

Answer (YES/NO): NO